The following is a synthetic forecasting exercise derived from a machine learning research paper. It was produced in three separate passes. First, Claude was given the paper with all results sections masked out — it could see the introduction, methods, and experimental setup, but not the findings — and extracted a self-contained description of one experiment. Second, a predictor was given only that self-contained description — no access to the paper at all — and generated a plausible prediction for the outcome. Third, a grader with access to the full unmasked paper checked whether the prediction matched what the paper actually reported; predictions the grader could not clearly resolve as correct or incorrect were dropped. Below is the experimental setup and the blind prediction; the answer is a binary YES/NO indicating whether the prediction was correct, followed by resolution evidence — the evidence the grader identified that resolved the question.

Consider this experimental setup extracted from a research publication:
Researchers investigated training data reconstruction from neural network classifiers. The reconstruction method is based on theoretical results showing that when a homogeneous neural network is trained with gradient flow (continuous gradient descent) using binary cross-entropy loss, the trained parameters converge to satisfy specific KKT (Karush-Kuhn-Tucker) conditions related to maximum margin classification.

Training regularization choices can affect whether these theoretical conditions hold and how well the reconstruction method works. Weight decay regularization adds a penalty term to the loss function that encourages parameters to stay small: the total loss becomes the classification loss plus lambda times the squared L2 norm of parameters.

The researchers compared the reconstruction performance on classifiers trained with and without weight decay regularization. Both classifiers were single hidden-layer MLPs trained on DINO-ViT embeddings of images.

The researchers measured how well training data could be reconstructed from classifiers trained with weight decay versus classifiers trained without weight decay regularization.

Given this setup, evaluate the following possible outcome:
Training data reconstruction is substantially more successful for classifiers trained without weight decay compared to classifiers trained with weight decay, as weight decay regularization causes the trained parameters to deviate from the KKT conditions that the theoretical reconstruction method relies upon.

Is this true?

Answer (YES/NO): NO